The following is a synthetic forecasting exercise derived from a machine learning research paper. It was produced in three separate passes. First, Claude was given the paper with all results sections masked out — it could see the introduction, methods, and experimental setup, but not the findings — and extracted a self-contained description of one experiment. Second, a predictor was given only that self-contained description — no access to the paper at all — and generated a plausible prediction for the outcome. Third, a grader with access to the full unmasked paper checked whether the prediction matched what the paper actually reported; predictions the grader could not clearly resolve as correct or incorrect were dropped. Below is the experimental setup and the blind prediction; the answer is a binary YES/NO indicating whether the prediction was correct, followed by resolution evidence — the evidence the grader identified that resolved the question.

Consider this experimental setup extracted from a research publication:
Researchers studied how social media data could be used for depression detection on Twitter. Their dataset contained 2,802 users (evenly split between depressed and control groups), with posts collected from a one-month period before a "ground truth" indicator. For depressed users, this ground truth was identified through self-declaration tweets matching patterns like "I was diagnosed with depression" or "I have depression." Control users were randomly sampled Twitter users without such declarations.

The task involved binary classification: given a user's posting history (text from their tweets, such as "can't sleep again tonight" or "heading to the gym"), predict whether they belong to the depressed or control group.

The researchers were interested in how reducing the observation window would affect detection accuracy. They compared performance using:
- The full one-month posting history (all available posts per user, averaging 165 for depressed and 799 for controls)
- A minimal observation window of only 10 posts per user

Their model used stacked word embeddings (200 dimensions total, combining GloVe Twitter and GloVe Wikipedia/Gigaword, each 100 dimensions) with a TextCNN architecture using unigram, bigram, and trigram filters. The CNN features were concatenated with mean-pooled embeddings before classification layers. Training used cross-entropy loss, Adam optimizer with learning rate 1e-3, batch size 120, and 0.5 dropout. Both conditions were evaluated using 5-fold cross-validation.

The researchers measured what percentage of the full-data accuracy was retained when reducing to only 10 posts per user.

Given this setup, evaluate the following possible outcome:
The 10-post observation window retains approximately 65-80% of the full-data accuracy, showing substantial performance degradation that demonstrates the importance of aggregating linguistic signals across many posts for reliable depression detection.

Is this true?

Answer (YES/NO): NO